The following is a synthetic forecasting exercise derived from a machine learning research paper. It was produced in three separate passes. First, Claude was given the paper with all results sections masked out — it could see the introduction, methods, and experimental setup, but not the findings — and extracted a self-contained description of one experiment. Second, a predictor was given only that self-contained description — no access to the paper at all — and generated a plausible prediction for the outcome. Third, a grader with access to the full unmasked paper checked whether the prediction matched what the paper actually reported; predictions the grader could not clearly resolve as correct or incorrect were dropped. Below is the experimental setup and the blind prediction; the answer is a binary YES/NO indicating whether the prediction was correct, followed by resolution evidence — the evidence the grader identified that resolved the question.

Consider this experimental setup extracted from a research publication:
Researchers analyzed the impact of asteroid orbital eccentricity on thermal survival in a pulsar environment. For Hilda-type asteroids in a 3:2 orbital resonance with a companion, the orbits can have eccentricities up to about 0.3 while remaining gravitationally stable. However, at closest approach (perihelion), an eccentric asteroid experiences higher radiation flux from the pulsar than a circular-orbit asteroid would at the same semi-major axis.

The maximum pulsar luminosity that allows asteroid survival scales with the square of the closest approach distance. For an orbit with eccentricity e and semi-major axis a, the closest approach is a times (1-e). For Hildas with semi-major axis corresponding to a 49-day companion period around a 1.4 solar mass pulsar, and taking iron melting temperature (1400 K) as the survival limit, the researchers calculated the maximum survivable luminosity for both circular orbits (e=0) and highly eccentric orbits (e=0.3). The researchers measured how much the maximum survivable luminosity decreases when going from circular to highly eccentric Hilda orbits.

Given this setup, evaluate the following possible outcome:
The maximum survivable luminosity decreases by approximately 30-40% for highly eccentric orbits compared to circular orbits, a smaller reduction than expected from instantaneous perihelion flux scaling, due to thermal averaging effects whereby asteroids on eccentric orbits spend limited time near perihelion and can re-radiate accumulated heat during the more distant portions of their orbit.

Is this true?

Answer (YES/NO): NO